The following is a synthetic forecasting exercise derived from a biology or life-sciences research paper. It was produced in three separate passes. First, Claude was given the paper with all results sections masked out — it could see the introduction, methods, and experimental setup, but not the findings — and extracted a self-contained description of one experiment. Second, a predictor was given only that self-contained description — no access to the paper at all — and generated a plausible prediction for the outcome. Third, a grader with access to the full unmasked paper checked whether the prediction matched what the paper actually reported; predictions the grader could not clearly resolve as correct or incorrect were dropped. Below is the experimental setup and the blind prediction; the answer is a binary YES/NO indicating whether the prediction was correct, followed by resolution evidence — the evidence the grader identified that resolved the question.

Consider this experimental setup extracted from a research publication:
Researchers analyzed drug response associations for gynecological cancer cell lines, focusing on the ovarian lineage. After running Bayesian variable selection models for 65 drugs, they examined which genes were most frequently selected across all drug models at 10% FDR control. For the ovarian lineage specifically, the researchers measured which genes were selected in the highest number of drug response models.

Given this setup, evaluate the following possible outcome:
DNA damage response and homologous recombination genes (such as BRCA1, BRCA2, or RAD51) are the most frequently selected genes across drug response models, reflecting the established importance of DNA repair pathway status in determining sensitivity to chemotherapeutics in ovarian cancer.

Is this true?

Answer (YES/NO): NO